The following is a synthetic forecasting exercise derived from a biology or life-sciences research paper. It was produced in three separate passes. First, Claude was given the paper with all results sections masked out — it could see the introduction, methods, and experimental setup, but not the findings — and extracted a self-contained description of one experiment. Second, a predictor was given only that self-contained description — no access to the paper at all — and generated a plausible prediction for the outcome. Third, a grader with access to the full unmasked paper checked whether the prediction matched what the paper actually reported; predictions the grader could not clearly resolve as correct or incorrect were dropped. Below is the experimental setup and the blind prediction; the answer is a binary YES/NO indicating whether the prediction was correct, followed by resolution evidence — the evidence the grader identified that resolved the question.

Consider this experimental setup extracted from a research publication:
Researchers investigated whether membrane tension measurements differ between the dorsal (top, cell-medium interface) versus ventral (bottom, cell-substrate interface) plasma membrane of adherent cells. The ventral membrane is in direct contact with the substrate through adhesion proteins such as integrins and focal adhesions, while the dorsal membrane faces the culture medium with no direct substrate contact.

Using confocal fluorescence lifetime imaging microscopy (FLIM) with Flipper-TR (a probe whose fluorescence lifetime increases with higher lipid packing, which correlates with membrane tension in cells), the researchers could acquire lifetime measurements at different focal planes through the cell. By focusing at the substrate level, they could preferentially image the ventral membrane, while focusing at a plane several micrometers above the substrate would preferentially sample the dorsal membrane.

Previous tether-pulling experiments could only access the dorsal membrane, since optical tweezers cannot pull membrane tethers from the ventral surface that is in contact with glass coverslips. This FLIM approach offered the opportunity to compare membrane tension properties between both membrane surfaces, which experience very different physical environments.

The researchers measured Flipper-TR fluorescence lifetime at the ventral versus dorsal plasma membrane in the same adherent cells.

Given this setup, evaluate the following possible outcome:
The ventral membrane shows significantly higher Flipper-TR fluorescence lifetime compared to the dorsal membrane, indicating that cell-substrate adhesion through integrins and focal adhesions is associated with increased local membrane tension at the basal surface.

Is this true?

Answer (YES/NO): NO